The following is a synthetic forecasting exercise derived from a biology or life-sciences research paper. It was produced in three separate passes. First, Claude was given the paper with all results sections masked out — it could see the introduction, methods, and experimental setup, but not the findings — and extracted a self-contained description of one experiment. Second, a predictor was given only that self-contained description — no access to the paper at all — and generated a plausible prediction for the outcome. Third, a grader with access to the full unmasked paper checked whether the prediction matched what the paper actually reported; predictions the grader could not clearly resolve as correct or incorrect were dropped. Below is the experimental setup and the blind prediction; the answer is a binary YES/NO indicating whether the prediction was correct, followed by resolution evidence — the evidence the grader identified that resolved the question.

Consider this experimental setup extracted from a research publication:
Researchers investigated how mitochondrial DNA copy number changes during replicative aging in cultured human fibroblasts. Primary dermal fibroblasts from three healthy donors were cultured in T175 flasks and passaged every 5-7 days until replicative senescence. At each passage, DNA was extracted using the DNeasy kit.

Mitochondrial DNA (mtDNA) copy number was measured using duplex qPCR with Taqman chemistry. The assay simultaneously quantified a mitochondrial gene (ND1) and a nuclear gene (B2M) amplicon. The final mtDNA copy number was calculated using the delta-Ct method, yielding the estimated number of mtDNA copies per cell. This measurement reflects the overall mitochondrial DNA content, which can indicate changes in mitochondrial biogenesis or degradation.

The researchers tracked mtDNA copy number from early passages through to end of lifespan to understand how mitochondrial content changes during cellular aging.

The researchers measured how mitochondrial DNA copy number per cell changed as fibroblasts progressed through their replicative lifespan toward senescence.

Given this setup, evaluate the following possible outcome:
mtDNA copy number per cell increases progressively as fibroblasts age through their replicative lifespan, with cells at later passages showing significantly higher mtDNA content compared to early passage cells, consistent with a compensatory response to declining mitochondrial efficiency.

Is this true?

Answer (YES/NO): YES